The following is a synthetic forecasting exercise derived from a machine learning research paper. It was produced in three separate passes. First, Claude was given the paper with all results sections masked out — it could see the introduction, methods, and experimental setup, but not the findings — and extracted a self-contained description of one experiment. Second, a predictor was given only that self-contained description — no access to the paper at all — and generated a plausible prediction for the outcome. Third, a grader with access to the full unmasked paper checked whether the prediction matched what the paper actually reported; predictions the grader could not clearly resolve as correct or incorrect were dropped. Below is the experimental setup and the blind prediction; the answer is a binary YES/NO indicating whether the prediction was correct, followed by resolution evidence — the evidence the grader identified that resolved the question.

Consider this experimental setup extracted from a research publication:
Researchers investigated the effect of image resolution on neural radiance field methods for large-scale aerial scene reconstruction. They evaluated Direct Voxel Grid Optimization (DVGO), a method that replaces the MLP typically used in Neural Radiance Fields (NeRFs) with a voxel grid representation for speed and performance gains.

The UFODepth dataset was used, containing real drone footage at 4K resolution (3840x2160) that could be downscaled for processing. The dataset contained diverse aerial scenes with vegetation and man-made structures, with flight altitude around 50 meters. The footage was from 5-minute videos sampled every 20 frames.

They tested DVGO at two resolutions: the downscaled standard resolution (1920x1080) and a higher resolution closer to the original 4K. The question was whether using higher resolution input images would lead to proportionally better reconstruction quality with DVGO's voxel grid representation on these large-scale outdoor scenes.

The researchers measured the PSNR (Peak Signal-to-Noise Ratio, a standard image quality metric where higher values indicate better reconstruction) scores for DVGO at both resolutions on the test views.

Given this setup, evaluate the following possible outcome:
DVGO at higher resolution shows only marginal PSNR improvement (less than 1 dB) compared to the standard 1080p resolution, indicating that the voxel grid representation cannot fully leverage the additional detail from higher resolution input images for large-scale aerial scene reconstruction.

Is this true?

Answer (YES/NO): NO